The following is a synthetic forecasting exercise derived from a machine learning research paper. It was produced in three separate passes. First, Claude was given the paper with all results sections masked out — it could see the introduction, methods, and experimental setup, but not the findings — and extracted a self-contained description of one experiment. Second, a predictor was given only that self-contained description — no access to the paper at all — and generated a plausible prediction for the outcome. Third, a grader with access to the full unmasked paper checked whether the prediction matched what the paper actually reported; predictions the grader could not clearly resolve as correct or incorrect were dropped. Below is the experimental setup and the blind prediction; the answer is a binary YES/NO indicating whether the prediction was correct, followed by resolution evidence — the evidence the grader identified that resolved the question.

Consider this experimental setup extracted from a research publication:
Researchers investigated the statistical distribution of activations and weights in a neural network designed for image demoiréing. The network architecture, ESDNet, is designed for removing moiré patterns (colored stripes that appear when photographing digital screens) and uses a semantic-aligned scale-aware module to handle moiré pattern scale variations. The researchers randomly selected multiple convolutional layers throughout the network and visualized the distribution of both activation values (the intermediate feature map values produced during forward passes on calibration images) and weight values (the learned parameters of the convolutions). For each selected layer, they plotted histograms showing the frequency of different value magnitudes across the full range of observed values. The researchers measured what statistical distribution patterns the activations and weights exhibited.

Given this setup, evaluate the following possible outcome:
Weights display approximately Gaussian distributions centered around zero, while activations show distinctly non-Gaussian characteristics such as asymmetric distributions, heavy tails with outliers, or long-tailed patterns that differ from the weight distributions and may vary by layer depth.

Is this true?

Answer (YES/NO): NO